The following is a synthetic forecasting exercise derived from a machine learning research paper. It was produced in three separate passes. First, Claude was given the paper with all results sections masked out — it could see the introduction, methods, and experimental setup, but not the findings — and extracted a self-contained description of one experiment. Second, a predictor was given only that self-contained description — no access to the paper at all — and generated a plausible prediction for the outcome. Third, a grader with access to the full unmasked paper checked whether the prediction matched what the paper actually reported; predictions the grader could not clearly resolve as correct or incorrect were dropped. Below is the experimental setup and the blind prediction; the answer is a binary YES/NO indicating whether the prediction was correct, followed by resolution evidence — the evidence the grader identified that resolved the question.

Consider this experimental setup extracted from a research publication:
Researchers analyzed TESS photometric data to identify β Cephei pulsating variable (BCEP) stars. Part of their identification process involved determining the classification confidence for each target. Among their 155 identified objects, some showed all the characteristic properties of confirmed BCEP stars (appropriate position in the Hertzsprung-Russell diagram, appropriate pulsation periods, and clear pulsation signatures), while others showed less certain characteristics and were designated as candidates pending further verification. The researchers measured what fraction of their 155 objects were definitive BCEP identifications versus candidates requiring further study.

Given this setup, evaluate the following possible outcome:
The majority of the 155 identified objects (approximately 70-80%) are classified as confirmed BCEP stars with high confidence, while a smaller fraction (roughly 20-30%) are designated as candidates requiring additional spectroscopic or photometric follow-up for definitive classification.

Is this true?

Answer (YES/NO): NO